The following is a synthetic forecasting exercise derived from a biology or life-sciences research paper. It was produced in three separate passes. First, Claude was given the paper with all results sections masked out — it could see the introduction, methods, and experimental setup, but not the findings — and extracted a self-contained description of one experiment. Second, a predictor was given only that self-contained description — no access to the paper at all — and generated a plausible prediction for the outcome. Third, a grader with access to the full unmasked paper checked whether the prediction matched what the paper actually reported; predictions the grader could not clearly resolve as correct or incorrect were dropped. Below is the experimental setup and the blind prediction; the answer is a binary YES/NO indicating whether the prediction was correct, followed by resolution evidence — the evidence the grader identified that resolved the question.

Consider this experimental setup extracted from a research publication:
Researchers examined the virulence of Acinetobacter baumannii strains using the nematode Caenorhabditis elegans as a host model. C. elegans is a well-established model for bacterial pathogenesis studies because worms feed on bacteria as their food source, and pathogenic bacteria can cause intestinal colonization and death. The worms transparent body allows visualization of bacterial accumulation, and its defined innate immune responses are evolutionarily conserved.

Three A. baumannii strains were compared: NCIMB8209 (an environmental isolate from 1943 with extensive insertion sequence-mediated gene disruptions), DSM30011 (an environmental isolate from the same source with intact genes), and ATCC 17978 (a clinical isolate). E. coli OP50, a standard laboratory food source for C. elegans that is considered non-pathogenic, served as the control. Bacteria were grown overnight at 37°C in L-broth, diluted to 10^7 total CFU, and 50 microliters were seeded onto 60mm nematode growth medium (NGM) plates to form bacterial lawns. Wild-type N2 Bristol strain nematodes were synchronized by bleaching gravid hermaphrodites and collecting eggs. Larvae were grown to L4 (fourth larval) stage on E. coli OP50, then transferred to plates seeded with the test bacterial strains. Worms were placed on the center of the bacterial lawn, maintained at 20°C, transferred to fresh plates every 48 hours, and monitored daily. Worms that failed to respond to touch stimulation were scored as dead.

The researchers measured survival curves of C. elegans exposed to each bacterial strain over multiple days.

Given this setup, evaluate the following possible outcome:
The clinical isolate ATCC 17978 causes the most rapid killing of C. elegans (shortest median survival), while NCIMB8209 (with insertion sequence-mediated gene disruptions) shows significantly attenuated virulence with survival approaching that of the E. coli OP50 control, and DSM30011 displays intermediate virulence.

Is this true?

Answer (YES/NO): NO